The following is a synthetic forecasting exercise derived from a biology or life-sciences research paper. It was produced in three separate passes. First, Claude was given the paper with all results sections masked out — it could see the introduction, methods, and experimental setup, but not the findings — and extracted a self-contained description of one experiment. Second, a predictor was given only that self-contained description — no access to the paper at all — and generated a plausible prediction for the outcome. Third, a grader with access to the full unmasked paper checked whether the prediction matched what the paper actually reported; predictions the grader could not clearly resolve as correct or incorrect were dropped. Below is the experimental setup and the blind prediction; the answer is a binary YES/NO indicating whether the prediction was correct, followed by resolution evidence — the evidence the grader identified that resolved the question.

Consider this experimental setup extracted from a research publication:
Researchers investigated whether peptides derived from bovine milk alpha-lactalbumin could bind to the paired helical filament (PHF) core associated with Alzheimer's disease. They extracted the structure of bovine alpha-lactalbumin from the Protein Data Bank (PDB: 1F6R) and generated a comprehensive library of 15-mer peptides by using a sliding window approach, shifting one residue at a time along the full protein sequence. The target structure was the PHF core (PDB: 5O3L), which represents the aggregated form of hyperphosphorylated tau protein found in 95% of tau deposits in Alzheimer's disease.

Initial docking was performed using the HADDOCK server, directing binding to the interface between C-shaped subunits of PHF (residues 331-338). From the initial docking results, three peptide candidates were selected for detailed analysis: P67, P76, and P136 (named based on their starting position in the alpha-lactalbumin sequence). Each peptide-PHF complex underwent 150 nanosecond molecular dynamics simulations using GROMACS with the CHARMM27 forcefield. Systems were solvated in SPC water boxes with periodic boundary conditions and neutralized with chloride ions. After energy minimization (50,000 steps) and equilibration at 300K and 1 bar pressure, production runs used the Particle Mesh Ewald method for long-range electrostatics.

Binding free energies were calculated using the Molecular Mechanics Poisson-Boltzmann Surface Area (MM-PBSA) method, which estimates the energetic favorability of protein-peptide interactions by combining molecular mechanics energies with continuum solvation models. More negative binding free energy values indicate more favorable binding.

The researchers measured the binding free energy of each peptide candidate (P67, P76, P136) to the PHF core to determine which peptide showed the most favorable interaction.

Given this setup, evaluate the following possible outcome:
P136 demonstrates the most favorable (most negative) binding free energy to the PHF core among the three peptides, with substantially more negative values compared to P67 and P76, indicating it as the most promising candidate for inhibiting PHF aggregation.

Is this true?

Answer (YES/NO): NO